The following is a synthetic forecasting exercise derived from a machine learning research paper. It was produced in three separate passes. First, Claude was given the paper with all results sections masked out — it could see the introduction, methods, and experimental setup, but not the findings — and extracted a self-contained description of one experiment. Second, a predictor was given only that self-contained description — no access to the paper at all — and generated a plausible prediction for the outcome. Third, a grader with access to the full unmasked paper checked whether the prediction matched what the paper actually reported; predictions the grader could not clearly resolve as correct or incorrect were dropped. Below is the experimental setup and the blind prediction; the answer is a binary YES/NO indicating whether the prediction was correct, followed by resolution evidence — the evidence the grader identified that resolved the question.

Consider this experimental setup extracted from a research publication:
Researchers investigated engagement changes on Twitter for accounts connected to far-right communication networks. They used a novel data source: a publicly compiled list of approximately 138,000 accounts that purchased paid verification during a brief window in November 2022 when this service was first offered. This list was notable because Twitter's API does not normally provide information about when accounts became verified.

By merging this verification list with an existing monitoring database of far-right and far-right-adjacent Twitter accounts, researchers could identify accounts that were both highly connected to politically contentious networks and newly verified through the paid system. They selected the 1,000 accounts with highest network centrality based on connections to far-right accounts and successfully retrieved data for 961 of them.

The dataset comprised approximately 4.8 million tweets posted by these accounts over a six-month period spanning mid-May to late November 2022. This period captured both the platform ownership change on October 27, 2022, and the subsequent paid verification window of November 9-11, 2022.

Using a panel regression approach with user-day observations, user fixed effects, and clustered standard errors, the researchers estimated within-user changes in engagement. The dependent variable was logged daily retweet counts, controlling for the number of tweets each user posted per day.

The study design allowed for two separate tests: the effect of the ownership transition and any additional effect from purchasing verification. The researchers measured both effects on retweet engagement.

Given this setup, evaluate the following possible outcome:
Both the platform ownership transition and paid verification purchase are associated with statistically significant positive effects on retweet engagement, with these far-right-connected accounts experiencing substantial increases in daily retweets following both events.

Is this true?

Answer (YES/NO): NO